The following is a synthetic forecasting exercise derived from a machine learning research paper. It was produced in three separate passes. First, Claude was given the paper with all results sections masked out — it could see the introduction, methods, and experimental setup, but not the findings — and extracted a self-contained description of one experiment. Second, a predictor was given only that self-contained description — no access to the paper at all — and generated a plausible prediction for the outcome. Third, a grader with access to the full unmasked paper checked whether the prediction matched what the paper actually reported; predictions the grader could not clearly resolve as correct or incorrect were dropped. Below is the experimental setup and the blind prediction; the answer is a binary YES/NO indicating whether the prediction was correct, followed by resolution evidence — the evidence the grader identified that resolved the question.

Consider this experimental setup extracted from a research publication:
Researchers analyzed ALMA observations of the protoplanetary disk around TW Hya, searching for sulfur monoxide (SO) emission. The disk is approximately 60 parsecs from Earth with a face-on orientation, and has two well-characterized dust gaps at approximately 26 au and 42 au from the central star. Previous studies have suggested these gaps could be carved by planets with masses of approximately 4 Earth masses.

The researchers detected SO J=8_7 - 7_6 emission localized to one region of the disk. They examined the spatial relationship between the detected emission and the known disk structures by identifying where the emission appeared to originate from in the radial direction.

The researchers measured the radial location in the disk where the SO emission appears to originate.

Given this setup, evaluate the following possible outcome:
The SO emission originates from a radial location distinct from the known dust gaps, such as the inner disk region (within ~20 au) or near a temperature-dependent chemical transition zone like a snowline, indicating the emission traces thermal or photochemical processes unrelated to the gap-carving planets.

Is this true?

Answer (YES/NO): NO